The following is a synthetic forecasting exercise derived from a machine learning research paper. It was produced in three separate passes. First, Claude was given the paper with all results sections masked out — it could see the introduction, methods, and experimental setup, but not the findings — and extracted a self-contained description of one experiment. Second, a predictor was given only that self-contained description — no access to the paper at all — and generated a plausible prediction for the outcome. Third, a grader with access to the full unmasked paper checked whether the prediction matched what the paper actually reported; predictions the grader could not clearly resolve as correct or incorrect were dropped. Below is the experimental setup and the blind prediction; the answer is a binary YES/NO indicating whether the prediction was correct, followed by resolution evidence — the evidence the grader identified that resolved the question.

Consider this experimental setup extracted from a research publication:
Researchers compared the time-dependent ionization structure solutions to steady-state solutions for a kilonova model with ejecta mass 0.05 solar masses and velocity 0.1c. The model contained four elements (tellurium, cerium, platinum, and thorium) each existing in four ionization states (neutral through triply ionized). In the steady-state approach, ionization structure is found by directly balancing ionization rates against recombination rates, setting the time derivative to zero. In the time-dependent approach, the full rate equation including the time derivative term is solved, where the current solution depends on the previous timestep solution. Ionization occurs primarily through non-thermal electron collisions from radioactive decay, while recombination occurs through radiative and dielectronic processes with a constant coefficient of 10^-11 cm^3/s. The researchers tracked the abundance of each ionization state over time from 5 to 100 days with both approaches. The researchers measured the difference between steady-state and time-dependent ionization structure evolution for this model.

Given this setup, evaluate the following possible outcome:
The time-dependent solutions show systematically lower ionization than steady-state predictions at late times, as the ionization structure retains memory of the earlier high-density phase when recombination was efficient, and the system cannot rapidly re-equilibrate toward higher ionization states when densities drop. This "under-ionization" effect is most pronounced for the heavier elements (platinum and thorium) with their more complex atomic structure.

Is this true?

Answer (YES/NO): NO